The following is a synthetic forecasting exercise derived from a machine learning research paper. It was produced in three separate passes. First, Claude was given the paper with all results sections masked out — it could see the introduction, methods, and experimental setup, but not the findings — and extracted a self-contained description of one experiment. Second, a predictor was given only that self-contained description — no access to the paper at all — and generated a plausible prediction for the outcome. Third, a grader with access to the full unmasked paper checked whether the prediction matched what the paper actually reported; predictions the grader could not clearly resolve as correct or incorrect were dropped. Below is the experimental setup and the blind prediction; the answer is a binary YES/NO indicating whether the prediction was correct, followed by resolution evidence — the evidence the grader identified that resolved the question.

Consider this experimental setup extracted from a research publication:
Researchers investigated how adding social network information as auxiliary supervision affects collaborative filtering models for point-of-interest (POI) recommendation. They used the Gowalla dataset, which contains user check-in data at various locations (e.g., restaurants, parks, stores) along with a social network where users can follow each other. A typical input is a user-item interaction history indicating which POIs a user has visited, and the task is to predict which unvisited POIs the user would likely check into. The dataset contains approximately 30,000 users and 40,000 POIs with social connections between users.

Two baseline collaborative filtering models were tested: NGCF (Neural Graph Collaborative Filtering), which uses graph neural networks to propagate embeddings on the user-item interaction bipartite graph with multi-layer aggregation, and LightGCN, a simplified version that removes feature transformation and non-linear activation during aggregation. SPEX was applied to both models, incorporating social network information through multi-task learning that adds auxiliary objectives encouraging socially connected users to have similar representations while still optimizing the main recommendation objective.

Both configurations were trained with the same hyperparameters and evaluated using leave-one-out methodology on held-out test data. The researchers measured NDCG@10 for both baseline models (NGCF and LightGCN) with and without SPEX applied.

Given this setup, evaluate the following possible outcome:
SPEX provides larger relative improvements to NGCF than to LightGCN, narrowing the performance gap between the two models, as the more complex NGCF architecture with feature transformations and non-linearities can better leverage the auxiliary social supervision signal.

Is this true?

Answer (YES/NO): NO